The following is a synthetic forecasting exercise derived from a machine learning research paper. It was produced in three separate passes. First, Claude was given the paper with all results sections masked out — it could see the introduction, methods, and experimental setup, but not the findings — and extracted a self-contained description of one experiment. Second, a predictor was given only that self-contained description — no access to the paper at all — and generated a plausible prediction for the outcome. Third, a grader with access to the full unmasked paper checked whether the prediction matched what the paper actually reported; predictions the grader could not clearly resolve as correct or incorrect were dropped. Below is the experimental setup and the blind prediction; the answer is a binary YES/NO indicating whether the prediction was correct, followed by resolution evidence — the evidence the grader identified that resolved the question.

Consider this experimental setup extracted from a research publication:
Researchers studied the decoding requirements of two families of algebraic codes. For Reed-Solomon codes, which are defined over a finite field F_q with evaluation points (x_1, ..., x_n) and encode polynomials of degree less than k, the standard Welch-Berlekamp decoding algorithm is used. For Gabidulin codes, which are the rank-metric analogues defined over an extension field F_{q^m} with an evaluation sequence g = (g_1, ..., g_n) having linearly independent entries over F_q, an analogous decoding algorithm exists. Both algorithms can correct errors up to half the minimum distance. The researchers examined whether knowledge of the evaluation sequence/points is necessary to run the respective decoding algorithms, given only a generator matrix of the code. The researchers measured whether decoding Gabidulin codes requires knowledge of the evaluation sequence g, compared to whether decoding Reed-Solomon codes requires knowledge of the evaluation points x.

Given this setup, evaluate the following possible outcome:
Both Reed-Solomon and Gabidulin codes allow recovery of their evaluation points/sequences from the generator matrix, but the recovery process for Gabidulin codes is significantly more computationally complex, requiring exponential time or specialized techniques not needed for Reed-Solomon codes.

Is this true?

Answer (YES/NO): NO